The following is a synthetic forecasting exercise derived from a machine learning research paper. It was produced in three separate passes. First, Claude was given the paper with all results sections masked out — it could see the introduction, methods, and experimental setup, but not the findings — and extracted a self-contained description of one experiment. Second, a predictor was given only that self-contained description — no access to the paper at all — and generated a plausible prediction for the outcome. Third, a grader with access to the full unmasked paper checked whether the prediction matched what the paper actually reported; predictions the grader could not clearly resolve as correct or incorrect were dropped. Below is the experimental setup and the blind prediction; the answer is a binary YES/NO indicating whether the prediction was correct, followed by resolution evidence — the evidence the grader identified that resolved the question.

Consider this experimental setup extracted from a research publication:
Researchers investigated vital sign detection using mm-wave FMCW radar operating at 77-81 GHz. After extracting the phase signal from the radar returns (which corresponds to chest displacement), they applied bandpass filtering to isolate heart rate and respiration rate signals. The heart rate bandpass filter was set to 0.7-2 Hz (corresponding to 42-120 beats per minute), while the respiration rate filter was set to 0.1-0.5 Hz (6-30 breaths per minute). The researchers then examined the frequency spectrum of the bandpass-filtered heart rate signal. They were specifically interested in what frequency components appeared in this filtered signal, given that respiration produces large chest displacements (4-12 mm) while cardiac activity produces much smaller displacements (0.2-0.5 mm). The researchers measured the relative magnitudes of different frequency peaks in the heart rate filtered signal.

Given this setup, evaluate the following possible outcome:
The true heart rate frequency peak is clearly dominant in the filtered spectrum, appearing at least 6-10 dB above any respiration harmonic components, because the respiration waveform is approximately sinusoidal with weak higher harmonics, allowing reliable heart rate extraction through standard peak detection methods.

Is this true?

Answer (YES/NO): NO